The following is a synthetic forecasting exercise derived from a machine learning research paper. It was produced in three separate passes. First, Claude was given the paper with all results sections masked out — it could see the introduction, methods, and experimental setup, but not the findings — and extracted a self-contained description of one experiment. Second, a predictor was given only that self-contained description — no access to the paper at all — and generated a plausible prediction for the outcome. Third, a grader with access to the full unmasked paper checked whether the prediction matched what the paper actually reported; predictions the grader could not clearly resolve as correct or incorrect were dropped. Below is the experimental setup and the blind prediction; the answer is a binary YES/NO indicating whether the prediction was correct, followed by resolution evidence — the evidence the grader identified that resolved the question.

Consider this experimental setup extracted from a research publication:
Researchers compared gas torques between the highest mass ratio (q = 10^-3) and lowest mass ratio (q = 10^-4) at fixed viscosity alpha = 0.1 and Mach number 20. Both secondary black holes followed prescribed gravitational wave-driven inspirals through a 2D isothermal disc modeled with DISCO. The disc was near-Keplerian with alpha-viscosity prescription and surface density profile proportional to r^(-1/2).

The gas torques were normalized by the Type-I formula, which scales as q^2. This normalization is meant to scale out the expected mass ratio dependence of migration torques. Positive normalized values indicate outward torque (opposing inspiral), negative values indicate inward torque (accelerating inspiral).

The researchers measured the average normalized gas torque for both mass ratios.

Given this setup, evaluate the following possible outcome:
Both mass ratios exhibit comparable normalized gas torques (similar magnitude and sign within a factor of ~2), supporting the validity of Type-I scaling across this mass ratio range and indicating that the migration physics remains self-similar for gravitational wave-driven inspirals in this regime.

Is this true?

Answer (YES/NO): NO